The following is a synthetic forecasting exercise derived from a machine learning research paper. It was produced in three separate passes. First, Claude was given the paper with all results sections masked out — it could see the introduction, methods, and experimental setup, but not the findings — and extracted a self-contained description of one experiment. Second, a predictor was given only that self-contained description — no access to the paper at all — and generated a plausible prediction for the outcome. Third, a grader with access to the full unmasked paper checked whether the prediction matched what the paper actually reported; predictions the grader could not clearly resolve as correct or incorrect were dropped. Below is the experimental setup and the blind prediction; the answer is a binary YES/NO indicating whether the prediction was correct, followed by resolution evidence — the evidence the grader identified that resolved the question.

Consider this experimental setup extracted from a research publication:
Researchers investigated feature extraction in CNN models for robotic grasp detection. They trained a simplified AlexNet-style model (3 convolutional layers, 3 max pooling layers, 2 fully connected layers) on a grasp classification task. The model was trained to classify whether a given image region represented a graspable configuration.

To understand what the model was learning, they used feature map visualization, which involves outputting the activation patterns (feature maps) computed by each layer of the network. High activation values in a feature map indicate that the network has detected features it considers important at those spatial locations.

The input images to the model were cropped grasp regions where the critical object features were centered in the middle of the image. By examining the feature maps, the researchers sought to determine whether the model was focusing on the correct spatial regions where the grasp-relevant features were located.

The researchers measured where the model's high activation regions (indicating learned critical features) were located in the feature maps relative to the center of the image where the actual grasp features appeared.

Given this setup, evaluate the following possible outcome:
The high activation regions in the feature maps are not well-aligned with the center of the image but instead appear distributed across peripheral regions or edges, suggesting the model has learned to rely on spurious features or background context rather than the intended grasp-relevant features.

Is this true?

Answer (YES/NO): YES